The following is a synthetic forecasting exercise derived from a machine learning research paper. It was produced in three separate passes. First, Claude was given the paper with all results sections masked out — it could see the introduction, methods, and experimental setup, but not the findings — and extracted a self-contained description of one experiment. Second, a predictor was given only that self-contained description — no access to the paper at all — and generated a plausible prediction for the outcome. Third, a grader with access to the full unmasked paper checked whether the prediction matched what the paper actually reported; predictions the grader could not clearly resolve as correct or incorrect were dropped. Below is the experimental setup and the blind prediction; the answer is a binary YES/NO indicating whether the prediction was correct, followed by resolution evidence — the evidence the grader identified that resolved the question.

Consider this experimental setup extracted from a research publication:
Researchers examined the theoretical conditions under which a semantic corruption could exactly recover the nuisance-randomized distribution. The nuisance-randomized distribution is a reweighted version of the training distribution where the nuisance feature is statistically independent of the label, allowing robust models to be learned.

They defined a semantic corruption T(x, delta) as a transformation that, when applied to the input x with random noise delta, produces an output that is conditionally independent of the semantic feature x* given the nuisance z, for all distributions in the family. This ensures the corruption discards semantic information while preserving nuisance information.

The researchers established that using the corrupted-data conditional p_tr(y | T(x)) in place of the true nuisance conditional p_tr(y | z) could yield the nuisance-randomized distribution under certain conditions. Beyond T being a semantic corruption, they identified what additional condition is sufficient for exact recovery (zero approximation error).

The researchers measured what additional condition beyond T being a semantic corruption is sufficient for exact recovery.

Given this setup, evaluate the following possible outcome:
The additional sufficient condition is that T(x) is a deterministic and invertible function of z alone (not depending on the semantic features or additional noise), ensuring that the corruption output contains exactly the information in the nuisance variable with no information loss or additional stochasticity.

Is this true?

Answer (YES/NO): NO